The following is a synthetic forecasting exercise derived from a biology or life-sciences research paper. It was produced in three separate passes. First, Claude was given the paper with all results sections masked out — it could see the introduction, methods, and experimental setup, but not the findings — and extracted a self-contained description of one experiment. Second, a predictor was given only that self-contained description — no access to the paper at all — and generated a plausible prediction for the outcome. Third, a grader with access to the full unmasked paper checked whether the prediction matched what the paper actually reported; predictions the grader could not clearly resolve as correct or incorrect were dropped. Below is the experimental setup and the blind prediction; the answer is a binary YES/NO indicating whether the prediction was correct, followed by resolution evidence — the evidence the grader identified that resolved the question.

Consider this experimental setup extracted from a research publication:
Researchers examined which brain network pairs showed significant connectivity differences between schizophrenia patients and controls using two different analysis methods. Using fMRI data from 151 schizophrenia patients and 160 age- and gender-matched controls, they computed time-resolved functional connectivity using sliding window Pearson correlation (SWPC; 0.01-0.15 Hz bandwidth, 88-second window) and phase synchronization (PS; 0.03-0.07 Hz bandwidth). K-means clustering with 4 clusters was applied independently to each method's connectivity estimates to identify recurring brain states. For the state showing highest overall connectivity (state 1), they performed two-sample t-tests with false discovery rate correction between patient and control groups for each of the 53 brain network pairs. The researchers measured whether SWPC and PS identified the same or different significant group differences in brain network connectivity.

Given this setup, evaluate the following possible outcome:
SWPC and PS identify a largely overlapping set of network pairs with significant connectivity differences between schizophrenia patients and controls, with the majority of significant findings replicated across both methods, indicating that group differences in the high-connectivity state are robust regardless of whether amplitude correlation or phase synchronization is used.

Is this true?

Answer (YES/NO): NO